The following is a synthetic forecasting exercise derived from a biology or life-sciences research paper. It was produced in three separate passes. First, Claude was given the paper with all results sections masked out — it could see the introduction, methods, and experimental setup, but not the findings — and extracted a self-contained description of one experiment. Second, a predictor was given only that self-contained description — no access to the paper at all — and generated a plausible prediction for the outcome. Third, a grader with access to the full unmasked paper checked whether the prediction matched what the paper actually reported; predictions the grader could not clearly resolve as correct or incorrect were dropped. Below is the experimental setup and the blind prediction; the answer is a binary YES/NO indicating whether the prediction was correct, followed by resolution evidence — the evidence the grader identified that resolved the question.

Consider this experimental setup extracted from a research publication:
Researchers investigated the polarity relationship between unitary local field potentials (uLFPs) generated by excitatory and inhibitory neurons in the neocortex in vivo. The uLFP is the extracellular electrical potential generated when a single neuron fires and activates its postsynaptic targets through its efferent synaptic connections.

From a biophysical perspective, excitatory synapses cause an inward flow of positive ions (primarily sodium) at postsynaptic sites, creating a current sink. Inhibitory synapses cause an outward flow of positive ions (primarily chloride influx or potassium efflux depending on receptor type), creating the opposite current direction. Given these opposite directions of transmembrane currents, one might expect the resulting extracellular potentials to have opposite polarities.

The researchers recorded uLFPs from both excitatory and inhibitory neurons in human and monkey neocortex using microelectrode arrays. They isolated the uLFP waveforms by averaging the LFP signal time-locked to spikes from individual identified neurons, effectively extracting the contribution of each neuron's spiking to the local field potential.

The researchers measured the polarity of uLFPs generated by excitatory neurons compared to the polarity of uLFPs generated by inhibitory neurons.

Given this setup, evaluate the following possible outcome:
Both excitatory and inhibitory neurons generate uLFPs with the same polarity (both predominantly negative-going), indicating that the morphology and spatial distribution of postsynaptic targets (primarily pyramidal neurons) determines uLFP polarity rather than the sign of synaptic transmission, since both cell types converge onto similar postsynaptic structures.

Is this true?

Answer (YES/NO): NO